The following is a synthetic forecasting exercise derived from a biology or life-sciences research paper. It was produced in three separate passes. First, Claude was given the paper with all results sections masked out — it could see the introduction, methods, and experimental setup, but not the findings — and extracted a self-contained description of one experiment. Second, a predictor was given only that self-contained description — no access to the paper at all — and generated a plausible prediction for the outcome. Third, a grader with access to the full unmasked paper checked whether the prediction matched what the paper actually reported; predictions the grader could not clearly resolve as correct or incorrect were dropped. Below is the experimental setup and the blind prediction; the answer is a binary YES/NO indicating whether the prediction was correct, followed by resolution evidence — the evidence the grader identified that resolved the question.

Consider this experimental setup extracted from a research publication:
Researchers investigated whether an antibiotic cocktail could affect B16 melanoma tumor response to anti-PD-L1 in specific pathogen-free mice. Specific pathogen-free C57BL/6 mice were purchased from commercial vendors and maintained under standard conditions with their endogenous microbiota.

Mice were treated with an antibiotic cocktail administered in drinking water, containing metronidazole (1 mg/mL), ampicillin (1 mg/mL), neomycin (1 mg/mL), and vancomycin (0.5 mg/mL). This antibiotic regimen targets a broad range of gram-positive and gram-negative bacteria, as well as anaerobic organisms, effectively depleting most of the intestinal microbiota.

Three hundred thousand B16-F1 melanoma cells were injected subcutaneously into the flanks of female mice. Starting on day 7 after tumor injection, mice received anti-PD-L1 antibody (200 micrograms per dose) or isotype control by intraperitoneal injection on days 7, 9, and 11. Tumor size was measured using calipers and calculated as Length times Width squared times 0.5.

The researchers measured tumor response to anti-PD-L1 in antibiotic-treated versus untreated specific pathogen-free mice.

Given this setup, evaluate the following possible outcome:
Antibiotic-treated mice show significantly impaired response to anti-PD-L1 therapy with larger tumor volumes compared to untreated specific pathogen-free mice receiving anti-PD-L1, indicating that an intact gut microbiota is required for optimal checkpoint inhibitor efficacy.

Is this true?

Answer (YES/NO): NO